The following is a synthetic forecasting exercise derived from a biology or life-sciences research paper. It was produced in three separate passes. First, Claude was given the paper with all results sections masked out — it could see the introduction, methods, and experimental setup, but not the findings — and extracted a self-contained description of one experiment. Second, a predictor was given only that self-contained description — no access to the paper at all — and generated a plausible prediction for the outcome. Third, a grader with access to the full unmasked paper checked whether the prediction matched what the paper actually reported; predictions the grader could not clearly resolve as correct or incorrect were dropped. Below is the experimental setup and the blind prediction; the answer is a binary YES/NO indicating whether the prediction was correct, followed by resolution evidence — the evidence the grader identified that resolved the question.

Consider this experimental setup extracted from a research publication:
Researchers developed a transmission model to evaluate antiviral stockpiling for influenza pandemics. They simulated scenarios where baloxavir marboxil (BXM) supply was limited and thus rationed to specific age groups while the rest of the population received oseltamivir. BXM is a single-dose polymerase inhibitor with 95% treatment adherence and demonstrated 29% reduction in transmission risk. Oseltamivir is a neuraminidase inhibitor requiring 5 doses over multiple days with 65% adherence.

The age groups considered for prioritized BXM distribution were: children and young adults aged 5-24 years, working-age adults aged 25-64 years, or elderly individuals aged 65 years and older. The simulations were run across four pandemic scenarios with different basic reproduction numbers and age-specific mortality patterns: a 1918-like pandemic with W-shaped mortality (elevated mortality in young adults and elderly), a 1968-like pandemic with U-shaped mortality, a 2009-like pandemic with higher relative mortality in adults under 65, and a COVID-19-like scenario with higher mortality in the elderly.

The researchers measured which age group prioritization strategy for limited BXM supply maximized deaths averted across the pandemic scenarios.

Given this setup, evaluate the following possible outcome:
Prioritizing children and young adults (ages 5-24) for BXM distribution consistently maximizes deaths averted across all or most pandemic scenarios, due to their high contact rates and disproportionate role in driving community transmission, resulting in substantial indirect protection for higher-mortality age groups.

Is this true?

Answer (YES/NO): NO